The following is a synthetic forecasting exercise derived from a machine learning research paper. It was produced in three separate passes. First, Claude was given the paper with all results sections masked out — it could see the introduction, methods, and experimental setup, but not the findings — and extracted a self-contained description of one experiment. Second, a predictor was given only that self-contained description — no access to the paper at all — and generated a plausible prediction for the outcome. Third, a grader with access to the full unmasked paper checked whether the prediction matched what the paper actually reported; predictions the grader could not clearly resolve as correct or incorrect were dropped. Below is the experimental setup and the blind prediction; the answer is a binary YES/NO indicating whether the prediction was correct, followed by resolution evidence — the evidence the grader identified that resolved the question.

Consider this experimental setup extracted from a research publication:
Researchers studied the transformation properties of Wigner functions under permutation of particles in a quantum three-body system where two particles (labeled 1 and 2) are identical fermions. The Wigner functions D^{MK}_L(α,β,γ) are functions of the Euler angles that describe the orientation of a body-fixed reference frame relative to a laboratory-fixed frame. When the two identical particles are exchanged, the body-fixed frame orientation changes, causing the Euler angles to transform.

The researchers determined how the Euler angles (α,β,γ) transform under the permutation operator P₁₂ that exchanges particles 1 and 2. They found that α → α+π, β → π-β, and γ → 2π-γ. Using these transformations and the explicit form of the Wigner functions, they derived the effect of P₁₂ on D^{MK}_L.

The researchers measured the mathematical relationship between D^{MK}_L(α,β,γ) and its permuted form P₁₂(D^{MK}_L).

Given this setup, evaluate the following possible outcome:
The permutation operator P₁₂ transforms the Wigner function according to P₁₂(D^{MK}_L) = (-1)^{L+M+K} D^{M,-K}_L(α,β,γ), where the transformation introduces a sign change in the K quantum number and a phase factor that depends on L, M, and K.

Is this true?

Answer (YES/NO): NO